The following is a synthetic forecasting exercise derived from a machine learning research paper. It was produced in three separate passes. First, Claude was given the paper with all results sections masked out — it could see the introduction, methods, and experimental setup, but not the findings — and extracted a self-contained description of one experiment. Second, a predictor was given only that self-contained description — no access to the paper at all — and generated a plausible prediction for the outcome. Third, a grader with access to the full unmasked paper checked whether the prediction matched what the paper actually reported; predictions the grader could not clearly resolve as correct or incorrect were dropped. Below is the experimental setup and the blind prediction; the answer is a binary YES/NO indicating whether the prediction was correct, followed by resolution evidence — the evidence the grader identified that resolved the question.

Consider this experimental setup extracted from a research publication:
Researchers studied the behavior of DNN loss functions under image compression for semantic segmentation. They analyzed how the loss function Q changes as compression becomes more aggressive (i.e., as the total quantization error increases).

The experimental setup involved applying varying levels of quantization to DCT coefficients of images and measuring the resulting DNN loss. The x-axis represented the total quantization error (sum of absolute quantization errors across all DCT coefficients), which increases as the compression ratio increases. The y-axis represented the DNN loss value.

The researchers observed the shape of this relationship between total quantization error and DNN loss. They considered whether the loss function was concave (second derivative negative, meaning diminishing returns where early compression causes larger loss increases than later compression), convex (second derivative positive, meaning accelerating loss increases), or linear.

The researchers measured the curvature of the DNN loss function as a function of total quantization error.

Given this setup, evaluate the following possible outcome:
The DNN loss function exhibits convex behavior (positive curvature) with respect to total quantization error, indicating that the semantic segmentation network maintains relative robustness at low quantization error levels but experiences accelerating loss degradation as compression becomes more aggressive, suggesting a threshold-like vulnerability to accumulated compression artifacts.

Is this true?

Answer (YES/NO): NO